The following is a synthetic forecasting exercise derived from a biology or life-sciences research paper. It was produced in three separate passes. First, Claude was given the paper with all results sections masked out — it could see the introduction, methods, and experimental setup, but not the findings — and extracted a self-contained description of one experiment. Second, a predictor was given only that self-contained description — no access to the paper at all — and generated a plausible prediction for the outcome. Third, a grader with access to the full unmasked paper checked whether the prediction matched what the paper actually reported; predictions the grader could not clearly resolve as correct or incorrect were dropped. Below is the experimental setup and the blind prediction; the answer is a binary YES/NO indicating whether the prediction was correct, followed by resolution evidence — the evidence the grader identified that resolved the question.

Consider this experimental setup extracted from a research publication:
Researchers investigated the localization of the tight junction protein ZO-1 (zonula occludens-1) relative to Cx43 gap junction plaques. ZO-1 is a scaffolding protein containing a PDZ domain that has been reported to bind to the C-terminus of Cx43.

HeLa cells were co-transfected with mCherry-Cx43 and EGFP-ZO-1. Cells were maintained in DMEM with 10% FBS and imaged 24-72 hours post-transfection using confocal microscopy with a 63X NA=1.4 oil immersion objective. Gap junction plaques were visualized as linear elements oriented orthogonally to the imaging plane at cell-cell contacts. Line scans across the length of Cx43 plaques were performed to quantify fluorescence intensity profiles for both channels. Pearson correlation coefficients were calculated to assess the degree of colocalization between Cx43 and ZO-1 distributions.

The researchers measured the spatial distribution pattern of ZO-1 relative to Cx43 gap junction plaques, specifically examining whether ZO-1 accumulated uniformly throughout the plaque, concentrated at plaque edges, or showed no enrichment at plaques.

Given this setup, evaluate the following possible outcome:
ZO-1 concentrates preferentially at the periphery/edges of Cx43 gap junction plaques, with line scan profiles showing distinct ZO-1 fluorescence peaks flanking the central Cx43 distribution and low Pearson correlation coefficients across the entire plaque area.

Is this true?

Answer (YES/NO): NO